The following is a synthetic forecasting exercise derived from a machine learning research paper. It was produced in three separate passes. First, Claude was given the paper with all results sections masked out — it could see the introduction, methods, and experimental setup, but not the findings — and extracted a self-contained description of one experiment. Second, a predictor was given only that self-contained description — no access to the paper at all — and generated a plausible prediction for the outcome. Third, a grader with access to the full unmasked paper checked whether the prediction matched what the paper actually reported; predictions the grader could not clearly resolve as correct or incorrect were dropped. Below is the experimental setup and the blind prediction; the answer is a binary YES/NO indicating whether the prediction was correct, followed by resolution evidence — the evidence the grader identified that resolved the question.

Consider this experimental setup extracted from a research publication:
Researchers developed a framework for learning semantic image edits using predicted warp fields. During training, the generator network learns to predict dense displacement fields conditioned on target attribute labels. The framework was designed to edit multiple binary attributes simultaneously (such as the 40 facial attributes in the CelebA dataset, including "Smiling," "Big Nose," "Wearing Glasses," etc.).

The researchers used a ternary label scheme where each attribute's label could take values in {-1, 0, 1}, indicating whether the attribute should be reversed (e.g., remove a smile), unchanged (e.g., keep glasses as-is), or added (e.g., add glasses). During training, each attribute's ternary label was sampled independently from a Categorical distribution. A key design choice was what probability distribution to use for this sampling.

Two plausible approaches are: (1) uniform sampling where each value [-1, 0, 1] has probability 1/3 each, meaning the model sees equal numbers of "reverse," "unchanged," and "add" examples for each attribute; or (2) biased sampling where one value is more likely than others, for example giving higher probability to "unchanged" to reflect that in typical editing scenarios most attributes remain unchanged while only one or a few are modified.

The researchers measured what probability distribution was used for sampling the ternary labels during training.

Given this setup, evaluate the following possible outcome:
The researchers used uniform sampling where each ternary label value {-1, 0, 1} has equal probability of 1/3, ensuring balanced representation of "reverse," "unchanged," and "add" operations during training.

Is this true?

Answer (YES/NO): NO